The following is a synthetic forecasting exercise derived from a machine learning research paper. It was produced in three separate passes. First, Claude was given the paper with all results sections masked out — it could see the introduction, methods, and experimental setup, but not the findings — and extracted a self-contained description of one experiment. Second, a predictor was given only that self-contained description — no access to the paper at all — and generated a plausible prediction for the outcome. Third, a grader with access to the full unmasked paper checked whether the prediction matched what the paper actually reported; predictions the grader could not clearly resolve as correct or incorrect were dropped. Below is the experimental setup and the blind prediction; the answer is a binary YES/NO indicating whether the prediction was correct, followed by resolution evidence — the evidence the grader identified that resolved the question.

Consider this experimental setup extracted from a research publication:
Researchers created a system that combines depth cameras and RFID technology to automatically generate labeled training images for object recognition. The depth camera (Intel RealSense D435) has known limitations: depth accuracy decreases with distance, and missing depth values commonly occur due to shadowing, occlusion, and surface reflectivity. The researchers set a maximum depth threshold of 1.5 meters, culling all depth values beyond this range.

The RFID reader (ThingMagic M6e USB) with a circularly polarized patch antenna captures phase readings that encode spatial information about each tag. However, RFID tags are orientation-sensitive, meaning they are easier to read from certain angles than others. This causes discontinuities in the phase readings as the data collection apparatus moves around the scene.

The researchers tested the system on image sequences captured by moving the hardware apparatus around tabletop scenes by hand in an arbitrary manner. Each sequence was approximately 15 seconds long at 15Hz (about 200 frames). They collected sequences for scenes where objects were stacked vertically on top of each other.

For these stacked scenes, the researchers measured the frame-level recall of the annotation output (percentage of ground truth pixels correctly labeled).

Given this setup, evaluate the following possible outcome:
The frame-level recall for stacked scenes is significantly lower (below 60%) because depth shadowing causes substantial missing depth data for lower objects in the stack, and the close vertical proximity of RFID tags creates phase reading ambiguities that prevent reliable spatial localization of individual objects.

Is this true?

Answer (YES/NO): NO